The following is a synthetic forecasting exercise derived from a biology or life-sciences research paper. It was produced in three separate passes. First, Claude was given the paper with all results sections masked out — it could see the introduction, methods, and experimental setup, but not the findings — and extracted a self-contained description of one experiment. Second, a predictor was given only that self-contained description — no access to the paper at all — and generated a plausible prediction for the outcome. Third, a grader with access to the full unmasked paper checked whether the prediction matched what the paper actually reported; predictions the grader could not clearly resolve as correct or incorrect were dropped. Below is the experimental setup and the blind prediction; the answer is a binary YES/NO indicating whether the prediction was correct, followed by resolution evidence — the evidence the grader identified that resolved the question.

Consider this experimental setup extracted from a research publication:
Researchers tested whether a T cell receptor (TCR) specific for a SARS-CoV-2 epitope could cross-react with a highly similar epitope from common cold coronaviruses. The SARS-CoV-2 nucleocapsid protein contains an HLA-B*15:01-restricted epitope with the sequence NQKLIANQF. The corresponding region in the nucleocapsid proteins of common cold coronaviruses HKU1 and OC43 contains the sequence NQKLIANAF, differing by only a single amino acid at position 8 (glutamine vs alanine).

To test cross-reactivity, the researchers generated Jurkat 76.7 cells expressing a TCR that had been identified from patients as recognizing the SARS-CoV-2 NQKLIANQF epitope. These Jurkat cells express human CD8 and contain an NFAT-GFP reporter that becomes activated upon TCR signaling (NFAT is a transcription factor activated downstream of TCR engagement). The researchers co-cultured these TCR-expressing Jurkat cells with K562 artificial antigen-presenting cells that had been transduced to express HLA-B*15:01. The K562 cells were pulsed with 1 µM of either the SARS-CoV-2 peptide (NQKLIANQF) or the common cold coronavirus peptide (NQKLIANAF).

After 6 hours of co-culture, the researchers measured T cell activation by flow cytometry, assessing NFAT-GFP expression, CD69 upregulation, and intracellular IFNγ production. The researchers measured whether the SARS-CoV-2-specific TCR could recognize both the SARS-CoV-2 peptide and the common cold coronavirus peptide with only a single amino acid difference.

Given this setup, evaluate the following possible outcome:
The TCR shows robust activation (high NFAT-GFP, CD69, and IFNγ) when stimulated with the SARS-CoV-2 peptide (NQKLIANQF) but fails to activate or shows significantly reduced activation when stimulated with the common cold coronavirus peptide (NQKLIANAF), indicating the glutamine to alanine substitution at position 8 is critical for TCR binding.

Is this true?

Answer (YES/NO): NO